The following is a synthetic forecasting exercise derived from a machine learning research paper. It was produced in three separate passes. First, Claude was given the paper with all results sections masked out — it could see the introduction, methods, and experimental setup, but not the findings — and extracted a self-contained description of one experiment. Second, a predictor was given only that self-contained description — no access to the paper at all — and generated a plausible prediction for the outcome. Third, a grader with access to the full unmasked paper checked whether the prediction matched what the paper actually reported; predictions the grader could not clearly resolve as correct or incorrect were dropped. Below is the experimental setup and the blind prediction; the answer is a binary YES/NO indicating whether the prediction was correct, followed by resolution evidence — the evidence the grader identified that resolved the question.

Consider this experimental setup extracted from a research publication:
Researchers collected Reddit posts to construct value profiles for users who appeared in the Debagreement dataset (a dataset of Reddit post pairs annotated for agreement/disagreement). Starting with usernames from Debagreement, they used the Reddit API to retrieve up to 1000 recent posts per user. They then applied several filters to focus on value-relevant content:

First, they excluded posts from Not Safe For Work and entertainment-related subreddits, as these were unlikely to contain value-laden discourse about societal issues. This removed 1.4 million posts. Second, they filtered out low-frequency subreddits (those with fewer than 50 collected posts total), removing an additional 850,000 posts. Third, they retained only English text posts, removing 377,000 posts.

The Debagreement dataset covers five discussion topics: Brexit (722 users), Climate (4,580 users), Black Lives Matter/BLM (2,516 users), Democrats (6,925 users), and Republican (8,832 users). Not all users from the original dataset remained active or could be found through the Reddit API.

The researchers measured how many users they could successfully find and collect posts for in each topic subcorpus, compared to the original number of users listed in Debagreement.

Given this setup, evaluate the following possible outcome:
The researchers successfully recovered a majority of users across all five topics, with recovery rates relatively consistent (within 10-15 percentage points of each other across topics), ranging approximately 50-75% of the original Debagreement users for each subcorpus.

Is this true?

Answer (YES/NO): NO